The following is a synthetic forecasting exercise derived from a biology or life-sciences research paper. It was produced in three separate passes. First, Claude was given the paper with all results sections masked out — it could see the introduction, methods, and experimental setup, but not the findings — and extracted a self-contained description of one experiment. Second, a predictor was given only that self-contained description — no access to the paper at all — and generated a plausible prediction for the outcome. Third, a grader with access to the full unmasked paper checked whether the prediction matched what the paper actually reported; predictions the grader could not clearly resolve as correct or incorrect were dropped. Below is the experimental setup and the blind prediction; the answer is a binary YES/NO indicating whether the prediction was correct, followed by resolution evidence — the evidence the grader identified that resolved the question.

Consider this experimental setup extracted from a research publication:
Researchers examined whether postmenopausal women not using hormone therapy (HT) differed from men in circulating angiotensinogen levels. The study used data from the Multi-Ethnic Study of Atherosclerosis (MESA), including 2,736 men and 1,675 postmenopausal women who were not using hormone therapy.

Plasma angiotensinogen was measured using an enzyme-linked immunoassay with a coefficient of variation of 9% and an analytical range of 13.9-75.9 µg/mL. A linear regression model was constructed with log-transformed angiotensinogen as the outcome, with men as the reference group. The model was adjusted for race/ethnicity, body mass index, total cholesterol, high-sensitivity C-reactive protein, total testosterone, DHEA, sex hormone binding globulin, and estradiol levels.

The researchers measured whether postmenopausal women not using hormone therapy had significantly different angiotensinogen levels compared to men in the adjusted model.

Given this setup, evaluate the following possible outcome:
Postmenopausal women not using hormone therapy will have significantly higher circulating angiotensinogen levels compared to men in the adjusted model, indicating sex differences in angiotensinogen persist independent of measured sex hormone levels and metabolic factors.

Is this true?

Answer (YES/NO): YES